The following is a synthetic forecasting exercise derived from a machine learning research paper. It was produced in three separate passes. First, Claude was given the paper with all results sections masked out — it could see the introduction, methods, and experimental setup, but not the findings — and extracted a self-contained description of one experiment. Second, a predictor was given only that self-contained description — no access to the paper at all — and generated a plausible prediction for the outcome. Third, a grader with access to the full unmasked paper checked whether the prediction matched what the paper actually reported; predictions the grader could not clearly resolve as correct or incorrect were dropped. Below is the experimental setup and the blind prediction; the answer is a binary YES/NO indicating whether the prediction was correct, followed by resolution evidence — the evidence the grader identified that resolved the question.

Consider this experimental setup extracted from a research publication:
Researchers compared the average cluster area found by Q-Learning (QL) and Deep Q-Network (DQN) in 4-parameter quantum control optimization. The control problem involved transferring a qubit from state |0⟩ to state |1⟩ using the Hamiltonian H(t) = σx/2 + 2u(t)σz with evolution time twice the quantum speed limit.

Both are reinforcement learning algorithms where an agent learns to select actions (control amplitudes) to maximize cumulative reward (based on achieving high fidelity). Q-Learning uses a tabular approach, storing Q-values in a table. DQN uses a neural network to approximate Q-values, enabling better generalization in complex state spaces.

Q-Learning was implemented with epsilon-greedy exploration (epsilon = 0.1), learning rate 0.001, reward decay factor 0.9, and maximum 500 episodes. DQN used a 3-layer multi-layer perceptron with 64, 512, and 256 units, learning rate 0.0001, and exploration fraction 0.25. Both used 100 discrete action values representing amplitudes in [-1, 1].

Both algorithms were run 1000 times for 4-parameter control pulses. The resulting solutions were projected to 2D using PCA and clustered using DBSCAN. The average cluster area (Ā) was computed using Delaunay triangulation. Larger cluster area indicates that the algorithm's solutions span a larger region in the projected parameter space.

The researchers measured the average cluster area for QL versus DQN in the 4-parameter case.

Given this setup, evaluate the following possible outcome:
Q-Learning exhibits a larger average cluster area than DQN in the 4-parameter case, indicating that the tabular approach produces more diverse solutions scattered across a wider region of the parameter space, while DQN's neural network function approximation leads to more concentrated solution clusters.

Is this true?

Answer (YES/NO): YES